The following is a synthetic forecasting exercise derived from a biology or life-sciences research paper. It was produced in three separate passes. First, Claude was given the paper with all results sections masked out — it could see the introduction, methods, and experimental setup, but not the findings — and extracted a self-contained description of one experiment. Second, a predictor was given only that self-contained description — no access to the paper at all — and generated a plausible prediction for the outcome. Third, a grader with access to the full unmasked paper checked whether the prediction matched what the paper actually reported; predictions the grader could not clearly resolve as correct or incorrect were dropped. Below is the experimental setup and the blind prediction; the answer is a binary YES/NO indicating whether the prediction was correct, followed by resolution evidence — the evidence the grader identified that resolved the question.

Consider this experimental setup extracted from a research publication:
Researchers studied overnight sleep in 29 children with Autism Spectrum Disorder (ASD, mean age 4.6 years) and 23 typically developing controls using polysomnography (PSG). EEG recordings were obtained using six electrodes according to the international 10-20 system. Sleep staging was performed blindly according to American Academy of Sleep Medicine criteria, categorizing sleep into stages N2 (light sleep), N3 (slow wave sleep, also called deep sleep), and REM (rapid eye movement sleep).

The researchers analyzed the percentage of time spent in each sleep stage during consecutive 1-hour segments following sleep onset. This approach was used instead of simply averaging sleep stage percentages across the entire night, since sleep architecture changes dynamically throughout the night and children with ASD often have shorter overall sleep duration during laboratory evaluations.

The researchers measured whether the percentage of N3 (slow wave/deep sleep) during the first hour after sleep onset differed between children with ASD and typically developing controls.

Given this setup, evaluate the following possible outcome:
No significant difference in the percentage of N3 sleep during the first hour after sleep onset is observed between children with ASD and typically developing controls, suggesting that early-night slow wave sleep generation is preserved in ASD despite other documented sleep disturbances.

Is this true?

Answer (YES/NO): NO